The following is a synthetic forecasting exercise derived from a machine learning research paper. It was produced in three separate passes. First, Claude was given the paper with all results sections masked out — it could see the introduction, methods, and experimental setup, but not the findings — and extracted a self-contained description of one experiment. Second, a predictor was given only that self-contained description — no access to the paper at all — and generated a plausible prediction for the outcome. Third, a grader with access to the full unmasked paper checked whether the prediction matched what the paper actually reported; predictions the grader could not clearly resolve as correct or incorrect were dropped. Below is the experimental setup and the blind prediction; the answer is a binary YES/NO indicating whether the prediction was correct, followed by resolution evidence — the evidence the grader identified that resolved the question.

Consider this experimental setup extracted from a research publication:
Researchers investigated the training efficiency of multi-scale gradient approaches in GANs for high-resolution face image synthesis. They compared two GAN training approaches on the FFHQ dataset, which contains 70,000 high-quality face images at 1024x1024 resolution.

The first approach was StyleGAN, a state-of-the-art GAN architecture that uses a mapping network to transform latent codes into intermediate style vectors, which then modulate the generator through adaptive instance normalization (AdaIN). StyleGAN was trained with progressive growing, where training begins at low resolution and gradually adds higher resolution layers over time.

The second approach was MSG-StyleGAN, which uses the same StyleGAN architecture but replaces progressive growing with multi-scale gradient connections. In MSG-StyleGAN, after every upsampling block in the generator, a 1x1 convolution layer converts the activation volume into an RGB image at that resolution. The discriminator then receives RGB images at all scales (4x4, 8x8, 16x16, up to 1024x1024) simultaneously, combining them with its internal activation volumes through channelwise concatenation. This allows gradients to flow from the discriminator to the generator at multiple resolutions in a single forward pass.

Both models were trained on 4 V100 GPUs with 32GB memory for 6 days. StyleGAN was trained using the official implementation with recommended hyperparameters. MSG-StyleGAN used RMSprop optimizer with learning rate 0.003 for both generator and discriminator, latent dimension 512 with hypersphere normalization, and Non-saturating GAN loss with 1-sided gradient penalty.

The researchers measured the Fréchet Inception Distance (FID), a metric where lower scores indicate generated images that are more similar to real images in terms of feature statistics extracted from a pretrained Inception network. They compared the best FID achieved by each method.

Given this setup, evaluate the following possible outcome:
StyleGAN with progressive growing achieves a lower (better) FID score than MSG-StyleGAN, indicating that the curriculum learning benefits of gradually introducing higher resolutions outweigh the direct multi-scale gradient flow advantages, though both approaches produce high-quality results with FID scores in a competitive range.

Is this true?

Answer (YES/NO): YES